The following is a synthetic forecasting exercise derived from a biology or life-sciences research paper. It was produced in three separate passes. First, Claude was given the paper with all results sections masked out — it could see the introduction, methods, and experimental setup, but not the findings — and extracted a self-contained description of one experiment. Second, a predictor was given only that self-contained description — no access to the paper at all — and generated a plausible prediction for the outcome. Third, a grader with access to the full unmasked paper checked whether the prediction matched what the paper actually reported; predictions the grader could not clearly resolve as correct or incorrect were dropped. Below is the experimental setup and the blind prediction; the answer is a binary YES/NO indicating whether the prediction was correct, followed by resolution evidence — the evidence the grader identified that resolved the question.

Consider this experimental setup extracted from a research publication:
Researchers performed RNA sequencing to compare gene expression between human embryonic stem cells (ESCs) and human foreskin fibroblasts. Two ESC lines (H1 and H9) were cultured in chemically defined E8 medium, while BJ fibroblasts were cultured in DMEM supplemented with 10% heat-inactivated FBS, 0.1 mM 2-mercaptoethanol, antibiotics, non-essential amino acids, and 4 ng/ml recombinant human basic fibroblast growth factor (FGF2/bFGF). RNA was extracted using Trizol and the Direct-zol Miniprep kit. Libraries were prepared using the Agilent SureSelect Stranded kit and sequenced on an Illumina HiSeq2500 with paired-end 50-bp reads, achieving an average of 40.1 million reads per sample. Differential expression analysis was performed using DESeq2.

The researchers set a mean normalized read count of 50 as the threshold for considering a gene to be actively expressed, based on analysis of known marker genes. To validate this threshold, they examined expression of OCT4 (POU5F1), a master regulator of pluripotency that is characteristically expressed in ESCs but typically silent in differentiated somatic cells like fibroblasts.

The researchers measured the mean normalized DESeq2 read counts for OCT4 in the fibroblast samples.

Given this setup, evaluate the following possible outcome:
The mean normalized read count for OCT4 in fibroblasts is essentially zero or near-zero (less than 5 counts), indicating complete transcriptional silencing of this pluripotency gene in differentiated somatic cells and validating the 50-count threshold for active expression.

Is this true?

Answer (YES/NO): NO